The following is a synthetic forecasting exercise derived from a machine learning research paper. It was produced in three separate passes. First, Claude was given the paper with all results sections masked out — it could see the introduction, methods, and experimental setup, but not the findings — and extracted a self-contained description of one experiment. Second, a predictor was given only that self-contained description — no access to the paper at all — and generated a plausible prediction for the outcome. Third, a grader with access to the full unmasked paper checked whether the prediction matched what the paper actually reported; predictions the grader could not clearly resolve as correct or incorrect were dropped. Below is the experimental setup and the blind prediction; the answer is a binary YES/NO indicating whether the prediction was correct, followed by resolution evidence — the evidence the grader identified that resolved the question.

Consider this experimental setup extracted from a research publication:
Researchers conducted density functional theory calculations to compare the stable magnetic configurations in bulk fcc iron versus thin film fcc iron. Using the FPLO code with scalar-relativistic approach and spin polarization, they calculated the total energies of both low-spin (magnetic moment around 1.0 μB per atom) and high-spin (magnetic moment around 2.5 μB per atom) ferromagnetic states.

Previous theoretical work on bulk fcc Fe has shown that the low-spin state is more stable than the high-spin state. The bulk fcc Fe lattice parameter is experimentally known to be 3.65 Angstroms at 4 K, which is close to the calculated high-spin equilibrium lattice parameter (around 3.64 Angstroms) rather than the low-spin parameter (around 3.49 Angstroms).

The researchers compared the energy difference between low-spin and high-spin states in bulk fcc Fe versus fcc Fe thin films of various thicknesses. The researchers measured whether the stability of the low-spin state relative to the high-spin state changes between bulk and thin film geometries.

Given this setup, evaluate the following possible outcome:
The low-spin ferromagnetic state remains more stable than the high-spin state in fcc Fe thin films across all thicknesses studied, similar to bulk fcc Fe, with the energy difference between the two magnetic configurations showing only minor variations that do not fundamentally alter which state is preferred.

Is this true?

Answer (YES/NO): YES